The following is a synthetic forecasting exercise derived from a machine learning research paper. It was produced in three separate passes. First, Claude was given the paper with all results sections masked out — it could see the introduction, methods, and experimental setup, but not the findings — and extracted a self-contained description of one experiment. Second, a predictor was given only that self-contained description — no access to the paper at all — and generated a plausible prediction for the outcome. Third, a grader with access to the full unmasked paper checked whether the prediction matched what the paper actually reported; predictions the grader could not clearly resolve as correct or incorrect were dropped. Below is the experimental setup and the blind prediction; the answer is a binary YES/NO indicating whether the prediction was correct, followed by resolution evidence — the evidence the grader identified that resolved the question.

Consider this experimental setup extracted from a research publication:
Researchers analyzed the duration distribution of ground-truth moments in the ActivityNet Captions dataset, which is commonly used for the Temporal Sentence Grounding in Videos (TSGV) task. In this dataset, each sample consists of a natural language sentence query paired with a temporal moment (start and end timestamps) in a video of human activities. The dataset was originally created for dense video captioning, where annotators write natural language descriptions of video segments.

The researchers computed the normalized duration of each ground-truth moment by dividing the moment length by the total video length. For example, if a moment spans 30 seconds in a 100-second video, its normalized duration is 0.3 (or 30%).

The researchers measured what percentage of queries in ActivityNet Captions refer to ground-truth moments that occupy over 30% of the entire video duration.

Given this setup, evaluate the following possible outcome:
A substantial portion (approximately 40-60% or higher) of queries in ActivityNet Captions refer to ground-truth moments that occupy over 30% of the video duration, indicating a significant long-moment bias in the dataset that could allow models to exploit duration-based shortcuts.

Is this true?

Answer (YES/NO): YES